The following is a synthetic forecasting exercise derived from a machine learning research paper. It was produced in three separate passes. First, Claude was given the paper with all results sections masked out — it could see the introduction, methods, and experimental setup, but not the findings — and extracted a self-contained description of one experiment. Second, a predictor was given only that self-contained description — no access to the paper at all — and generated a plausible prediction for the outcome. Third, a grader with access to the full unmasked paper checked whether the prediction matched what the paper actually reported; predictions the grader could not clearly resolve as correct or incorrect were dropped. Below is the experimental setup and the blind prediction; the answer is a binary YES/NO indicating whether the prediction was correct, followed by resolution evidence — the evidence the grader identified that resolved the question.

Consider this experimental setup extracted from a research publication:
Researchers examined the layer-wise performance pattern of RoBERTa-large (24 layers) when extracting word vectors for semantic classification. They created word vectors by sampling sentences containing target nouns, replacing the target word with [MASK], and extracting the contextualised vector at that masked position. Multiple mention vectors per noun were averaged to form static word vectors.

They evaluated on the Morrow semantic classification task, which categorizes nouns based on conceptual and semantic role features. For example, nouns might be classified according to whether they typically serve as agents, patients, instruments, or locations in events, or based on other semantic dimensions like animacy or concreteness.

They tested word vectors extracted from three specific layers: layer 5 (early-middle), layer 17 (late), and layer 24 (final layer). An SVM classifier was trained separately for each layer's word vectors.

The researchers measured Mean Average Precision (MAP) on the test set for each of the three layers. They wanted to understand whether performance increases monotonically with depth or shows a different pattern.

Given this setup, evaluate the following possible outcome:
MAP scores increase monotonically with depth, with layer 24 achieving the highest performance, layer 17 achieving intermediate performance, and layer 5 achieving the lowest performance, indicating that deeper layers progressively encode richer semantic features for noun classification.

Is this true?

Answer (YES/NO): NO